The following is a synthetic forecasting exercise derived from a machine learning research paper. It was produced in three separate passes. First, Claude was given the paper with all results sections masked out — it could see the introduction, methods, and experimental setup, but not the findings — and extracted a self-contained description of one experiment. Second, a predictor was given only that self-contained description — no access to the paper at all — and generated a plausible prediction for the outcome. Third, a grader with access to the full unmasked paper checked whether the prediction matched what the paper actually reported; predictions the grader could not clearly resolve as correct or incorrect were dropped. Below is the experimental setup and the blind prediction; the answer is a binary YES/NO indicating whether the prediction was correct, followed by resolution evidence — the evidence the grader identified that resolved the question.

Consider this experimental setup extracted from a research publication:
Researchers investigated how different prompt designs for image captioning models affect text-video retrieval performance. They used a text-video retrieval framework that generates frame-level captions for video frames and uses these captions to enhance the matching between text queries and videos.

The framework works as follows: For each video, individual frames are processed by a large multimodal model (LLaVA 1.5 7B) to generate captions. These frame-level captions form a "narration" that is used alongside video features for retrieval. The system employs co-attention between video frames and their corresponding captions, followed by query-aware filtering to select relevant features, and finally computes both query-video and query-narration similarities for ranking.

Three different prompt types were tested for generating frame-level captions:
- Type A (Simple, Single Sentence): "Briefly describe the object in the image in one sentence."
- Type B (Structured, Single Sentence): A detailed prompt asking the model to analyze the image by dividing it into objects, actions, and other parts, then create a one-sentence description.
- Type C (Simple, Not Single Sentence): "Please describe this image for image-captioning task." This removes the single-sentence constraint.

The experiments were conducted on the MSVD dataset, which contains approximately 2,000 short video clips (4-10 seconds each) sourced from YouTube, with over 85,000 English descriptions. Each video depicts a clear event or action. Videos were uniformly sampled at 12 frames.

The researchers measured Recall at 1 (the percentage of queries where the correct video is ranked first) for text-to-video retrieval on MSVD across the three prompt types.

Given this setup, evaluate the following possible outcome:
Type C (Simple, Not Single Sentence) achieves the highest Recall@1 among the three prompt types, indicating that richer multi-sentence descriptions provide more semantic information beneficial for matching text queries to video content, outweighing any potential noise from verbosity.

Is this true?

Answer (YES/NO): YES